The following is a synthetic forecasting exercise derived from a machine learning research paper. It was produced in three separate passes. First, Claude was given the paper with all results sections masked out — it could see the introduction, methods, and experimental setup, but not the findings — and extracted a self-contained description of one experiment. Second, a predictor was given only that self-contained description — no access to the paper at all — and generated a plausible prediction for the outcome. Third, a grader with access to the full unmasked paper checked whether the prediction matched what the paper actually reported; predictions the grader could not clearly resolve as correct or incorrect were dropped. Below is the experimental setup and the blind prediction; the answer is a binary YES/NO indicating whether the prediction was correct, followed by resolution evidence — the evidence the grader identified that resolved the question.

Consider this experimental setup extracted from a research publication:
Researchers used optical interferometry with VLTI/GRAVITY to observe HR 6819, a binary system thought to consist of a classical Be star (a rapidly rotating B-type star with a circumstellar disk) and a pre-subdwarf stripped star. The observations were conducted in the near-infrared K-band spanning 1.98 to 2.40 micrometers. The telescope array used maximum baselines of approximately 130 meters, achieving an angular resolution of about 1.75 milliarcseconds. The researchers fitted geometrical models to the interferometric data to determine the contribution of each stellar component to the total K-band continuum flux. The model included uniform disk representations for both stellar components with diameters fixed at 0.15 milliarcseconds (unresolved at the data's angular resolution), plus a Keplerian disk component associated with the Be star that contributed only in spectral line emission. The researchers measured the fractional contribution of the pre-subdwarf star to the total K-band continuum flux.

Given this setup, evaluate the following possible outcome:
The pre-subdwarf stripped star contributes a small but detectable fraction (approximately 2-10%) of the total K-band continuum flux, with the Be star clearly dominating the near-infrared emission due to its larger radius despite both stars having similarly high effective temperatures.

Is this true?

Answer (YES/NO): NO